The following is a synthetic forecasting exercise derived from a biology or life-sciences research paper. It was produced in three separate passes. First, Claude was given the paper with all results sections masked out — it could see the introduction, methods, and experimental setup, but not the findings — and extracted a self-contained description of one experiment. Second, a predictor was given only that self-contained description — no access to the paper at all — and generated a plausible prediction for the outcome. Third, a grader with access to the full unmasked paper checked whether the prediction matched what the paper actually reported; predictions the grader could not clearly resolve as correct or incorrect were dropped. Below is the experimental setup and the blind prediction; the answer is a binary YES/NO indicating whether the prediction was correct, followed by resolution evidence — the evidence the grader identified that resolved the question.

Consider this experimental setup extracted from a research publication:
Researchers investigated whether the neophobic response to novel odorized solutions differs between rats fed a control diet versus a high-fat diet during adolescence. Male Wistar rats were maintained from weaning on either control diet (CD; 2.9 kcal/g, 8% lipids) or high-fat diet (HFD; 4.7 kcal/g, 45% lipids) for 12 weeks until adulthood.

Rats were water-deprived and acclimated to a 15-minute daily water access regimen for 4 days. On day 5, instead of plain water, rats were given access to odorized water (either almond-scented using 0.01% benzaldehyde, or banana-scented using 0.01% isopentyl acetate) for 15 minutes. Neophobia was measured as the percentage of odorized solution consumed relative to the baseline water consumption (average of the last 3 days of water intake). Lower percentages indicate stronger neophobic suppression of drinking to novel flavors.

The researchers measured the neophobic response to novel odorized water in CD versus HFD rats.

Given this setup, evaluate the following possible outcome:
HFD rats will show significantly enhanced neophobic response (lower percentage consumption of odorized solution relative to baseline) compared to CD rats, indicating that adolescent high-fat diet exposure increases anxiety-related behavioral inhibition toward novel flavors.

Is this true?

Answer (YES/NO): NO